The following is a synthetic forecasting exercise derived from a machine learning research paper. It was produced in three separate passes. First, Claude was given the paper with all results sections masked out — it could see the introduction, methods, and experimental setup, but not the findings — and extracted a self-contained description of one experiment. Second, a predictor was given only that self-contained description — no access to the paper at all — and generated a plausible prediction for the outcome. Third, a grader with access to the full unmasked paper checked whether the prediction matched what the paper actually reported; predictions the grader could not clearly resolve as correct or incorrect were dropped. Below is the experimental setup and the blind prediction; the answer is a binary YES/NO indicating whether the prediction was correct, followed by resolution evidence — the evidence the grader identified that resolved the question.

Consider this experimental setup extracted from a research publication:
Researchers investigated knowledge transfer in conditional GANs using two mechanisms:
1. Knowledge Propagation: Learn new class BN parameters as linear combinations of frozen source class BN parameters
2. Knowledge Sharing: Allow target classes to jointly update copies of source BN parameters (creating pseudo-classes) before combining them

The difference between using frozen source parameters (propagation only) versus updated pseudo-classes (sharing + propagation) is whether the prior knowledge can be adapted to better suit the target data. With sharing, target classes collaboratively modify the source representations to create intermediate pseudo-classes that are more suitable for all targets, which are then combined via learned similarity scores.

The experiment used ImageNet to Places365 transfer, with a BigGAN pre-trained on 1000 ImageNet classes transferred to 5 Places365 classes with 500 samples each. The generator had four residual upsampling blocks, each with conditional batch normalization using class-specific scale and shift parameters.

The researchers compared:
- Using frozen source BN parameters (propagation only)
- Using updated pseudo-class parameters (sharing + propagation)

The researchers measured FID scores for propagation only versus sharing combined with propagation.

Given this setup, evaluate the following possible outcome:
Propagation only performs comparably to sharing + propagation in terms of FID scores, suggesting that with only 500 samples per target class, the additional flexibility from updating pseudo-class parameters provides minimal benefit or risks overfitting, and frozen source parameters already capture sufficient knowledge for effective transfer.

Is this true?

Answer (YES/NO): NO